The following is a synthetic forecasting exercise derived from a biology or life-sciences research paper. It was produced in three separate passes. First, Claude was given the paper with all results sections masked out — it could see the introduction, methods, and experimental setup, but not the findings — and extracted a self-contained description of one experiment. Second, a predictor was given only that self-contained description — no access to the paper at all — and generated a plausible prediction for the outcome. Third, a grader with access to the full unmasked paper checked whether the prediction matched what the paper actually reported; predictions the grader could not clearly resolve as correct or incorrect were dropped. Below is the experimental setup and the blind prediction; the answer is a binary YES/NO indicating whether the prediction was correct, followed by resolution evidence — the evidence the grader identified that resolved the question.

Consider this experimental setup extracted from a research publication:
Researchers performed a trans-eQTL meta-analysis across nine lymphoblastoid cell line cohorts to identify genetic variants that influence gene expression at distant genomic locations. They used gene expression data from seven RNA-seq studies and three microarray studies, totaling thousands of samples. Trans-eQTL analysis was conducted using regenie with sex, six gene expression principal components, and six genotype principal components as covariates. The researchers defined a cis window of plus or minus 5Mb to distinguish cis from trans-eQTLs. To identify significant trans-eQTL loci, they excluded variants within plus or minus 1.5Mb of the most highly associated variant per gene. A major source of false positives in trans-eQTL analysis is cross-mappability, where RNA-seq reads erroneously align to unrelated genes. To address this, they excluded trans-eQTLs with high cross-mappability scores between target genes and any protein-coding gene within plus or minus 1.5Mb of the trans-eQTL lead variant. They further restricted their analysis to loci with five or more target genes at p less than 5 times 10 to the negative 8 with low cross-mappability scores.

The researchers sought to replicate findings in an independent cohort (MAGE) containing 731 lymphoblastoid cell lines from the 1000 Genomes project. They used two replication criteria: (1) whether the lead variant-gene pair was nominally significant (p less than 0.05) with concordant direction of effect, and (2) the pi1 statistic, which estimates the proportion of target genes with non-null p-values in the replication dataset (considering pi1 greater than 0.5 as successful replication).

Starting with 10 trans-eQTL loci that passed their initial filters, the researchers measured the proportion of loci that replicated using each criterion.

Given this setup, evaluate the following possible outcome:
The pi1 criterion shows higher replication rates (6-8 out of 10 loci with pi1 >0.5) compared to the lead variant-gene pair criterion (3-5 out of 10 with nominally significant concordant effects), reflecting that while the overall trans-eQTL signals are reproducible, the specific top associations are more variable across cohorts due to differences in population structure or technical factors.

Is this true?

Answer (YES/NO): NO